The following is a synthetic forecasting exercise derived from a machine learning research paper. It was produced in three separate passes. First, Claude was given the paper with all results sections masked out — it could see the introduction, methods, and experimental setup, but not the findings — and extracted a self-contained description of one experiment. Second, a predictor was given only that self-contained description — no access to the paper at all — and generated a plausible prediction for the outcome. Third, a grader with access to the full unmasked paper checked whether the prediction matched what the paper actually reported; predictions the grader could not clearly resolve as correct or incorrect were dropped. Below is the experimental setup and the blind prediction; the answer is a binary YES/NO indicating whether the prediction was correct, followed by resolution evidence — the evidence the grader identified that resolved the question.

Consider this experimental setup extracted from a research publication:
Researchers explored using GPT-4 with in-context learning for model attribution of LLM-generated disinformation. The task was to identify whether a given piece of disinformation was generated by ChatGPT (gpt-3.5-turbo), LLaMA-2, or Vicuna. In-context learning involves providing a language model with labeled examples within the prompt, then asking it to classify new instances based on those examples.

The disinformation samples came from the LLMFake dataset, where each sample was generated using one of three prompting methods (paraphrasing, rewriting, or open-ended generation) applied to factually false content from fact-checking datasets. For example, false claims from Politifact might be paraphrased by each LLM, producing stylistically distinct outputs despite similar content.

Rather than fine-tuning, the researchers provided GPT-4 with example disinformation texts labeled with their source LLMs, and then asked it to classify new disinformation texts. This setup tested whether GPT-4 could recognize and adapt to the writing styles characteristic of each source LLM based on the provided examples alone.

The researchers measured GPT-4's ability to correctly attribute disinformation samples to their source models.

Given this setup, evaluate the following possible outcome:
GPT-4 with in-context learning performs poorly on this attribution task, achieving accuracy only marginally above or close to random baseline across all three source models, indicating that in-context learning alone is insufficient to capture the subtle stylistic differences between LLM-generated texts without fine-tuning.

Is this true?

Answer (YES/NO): NO